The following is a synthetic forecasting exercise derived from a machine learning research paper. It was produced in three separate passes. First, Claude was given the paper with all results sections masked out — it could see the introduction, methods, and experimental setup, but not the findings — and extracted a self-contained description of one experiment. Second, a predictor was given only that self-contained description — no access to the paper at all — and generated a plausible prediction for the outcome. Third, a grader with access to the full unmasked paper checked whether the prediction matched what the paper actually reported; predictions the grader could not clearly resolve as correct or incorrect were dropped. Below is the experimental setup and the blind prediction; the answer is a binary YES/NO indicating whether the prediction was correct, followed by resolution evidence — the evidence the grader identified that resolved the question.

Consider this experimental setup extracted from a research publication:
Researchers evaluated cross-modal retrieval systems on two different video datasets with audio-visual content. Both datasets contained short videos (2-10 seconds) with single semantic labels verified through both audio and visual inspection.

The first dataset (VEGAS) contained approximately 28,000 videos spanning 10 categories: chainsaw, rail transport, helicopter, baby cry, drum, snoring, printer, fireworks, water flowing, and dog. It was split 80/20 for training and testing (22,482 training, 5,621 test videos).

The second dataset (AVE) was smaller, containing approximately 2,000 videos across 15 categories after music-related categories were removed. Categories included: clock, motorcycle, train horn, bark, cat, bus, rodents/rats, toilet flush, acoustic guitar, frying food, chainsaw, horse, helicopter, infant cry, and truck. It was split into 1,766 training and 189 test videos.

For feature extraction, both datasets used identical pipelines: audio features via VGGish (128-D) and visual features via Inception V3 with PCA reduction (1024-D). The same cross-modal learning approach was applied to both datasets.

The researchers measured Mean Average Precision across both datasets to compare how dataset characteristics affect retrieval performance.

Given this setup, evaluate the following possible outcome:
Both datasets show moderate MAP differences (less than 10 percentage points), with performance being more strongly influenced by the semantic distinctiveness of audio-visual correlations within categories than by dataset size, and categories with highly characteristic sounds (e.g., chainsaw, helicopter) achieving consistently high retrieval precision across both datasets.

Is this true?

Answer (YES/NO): NO